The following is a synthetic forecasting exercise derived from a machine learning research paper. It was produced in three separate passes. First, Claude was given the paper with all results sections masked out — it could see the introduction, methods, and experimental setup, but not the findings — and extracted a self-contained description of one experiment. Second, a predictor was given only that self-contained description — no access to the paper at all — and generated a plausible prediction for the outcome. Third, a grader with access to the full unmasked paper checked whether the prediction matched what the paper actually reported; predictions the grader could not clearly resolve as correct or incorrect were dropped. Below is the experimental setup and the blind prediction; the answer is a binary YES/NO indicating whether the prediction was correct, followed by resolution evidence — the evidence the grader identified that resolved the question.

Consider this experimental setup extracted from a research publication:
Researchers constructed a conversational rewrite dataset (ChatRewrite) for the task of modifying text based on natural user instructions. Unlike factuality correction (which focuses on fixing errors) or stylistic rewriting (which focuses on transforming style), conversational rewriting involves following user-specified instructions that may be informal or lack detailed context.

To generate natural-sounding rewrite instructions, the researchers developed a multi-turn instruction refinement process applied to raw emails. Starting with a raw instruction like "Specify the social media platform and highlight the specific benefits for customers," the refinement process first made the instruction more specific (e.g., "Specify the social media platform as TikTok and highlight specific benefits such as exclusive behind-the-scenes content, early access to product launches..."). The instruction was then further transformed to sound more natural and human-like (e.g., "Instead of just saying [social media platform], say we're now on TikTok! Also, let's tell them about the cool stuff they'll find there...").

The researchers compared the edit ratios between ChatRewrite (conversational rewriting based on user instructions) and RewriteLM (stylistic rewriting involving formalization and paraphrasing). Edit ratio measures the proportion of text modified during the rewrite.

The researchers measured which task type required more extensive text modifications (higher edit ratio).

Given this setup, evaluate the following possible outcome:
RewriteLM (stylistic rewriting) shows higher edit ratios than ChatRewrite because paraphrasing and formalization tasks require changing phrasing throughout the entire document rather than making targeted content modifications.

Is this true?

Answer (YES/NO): YES